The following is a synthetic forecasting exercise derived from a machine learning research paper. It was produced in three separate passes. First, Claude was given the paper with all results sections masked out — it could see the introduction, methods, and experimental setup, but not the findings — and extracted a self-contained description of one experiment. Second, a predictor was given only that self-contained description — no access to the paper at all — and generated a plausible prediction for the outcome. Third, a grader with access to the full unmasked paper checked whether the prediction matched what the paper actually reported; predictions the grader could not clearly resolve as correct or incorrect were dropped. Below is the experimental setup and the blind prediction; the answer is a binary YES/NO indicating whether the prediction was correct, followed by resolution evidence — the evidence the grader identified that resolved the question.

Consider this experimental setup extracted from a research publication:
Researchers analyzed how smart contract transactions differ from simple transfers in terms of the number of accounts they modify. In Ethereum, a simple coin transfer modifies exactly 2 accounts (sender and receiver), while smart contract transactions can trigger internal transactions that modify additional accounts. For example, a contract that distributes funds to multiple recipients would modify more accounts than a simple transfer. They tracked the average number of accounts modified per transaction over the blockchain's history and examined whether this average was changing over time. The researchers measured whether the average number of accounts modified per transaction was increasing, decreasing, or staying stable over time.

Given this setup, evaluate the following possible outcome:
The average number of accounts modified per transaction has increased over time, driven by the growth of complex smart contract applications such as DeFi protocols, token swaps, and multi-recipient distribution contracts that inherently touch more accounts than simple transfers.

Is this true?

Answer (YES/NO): YES